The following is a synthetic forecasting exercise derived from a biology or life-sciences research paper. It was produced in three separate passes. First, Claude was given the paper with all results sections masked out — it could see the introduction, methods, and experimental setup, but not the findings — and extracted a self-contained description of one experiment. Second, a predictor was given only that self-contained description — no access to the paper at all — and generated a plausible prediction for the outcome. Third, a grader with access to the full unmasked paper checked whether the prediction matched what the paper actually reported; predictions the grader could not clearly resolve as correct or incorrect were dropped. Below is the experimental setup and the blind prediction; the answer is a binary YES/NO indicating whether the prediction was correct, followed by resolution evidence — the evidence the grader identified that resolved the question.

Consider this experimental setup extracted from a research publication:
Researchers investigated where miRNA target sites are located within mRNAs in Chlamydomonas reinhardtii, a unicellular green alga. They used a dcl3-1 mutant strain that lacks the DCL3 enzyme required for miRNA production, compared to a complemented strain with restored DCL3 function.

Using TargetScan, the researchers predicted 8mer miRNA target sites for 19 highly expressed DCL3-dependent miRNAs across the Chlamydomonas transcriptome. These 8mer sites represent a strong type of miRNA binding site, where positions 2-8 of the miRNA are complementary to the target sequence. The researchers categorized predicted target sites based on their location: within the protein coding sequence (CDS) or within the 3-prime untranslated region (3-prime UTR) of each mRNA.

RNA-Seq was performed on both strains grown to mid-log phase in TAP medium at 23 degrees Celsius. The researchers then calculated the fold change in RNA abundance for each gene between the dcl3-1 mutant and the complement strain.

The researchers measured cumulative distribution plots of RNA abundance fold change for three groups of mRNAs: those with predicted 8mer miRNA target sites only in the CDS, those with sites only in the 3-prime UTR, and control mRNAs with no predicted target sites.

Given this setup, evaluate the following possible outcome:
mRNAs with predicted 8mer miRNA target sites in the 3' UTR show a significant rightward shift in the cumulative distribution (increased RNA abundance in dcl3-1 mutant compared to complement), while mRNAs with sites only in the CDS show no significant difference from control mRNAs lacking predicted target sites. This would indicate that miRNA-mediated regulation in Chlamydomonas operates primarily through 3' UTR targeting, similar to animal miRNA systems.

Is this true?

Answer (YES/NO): NO